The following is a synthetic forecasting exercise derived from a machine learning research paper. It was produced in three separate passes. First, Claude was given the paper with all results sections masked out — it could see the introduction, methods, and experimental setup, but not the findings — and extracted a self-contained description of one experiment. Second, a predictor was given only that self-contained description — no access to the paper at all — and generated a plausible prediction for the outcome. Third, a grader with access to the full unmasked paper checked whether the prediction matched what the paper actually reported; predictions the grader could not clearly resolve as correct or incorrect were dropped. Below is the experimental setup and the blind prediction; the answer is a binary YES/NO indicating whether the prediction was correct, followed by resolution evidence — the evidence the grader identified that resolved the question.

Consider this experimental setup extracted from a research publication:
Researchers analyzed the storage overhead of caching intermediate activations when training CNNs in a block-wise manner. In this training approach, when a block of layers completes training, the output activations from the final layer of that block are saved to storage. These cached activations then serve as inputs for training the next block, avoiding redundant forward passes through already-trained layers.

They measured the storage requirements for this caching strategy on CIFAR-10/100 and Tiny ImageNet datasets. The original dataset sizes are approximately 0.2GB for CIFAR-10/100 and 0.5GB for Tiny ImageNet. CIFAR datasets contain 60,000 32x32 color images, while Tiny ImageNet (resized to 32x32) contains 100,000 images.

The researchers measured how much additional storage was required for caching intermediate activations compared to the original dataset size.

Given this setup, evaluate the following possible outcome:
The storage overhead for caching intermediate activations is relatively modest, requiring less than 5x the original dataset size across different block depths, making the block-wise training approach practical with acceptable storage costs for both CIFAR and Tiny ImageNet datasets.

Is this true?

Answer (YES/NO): NO